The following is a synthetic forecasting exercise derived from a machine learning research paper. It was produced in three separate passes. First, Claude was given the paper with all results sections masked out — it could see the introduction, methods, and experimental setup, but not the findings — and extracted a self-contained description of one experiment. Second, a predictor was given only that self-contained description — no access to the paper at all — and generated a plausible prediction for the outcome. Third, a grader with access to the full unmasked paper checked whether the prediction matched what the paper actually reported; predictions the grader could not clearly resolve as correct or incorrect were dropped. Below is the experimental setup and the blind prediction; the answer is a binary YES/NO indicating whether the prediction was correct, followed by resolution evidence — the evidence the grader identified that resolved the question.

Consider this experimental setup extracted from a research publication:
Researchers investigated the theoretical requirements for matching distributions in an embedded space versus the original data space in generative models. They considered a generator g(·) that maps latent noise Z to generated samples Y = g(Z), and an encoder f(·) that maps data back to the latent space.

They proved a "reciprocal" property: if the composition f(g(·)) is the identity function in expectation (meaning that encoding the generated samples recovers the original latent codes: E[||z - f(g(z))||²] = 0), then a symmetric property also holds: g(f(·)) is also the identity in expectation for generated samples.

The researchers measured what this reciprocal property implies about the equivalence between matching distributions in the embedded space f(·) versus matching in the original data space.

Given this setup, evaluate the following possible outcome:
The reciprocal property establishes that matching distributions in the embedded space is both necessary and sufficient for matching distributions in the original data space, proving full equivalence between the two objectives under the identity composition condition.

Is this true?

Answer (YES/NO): YES